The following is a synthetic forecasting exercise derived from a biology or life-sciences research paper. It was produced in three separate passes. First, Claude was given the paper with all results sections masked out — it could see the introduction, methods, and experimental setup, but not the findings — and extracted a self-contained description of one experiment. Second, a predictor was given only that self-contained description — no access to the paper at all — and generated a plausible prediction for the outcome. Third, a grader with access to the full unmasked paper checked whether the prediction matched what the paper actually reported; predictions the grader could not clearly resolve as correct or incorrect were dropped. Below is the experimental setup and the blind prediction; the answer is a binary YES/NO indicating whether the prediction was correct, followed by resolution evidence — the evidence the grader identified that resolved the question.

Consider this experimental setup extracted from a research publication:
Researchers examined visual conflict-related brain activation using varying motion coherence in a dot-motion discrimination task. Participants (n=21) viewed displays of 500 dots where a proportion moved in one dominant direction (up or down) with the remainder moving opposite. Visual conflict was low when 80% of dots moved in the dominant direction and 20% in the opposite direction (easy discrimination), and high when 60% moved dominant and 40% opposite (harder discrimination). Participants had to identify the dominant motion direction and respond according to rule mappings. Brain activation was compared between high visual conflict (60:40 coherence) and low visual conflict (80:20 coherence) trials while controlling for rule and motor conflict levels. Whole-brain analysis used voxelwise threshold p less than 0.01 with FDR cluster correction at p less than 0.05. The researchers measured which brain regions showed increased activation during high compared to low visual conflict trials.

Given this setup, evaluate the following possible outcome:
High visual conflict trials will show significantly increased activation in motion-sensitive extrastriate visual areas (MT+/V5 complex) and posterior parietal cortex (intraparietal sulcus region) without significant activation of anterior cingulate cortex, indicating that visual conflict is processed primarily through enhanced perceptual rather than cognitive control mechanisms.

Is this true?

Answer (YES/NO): NO